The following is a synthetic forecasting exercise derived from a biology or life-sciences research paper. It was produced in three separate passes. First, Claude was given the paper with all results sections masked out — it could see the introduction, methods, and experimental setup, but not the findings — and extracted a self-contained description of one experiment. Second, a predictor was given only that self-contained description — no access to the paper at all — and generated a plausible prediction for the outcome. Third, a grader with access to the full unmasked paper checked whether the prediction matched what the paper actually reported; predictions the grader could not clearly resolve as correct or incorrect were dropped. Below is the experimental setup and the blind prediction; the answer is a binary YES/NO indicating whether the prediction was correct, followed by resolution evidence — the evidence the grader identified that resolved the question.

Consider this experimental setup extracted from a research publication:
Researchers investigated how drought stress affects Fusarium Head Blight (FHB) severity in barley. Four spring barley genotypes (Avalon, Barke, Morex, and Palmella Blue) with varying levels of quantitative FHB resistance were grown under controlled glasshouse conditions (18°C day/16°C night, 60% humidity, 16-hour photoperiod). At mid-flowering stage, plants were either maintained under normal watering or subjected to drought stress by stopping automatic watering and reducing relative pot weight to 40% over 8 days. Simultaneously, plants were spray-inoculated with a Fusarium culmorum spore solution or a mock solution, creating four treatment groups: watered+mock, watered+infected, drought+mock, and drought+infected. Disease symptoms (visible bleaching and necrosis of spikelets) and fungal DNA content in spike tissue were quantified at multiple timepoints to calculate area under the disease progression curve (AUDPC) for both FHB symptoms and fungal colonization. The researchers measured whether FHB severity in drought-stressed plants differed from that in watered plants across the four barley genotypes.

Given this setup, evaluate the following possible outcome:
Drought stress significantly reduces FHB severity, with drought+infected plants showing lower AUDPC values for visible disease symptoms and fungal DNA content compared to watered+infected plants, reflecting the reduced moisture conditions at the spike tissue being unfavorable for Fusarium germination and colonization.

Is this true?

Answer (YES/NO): NO